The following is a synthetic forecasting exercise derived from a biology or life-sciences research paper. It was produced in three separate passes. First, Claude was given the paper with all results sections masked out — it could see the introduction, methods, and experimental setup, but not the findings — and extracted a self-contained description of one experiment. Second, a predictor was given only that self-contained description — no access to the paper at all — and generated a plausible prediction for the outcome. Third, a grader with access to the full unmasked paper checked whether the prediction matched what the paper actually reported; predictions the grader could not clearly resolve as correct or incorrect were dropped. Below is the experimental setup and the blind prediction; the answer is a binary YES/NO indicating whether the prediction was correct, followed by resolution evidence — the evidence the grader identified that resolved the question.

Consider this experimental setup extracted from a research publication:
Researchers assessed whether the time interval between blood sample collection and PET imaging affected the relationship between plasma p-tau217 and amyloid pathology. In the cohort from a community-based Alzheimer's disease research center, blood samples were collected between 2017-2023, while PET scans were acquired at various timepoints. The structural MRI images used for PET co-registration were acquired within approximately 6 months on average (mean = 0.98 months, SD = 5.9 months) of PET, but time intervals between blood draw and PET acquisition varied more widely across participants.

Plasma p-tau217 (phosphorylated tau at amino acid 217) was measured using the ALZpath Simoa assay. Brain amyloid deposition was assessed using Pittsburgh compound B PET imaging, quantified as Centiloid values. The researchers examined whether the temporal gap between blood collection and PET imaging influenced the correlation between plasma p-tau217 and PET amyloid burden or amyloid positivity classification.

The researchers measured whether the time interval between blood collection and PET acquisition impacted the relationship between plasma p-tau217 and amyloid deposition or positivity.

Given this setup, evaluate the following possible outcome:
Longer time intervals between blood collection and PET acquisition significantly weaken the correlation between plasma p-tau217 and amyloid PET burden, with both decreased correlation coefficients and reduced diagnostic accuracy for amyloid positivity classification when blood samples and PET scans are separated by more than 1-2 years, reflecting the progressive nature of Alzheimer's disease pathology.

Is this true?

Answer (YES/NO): NO